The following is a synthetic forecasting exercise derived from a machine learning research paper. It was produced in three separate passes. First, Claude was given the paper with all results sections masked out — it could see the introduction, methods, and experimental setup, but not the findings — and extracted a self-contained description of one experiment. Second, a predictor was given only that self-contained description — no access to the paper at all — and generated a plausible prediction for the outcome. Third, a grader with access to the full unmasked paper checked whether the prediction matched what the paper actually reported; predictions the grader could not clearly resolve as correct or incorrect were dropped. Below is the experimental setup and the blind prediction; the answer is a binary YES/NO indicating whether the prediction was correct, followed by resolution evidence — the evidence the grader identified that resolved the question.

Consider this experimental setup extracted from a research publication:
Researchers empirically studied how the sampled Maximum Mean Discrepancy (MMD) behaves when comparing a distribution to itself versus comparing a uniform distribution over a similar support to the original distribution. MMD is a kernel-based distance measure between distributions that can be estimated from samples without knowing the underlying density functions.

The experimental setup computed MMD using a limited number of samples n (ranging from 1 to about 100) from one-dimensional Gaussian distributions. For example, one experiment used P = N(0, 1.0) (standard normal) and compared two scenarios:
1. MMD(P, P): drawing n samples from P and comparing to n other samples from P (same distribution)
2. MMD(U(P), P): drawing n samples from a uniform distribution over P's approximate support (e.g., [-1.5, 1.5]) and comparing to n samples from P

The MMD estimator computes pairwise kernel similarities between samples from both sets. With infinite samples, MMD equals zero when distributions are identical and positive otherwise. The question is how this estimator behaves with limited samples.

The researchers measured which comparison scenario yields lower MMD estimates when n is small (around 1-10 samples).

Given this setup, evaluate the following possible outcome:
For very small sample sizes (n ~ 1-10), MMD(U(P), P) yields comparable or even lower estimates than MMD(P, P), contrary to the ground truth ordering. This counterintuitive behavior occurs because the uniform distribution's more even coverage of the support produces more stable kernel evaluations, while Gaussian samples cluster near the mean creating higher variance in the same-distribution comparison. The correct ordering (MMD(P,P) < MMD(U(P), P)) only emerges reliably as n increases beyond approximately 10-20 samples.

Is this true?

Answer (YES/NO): YES